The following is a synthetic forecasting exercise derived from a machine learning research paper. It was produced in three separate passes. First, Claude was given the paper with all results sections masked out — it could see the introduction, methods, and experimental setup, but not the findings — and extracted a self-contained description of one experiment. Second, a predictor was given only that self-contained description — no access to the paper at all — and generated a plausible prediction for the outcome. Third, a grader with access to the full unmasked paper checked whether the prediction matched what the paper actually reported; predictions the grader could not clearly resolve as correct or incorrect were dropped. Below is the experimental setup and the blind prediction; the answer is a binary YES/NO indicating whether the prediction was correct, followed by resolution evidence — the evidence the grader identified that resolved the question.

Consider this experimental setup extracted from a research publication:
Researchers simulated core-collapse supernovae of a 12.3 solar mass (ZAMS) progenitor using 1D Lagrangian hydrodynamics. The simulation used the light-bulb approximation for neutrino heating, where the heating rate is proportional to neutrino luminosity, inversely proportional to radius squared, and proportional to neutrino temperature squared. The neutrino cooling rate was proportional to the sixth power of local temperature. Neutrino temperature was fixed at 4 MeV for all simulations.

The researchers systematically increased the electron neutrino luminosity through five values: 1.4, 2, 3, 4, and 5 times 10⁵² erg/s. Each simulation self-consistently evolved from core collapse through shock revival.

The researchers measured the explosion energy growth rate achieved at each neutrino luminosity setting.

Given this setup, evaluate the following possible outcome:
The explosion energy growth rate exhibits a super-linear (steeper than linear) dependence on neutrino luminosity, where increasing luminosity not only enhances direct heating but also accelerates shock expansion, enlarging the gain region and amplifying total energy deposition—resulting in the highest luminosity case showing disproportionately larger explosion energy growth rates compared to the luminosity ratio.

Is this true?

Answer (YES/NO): YES